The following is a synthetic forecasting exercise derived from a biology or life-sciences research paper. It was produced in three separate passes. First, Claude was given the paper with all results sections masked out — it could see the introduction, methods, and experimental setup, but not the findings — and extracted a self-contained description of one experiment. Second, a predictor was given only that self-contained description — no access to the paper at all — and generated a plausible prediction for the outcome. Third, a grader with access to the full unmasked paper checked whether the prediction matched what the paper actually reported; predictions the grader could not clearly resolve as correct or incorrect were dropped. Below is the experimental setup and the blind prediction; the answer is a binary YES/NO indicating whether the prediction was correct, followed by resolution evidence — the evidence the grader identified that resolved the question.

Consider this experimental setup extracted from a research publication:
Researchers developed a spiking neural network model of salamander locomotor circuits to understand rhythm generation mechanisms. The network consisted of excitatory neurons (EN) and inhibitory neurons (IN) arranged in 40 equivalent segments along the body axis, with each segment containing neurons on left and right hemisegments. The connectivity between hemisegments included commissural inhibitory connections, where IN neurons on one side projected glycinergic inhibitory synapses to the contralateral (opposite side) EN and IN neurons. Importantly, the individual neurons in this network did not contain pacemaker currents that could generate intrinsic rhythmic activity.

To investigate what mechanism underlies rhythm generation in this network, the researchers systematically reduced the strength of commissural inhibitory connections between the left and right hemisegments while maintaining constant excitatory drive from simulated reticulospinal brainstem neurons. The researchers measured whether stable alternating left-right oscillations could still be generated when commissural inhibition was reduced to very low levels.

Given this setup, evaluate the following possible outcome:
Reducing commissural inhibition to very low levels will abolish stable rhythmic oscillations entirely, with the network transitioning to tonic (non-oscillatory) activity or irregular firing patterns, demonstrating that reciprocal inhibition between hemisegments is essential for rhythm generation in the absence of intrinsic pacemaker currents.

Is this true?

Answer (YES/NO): YES